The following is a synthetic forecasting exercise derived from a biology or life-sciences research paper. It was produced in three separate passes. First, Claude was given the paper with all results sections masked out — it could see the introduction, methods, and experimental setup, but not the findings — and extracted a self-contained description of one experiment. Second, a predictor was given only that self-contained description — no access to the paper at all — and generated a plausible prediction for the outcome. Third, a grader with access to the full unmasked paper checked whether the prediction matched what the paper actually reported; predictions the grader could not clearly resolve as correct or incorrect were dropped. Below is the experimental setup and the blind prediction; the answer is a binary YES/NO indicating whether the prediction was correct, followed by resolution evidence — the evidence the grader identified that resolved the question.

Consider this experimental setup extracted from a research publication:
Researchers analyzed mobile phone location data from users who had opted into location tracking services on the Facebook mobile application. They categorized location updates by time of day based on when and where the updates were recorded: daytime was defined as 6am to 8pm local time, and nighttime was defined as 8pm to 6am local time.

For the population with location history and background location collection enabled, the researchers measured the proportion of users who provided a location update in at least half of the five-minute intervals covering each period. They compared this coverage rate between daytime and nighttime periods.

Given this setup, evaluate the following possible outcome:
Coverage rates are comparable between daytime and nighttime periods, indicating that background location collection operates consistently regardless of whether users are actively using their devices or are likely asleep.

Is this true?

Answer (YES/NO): NO